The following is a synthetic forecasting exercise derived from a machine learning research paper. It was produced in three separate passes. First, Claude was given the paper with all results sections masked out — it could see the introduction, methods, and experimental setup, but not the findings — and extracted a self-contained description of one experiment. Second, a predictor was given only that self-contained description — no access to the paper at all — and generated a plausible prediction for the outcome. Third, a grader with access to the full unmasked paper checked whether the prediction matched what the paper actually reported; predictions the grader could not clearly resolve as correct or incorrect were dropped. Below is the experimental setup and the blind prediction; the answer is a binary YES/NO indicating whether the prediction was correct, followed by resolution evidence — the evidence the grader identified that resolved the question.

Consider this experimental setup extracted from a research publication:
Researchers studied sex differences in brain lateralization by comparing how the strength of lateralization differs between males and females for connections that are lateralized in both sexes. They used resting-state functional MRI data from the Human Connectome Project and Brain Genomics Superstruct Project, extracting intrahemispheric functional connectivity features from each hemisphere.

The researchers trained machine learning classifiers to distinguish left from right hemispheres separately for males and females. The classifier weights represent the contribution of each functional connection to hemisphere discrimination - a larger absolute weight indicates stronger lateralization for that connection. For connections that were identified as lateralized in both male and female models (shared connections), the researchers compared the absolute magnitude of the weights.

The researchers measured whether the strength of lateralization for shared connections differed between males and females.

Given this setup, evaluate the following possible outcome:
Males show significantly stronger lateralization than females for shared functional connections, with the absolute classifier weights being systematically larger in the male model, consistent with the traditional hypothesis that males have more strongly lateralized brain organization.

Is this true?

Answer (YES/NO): NO